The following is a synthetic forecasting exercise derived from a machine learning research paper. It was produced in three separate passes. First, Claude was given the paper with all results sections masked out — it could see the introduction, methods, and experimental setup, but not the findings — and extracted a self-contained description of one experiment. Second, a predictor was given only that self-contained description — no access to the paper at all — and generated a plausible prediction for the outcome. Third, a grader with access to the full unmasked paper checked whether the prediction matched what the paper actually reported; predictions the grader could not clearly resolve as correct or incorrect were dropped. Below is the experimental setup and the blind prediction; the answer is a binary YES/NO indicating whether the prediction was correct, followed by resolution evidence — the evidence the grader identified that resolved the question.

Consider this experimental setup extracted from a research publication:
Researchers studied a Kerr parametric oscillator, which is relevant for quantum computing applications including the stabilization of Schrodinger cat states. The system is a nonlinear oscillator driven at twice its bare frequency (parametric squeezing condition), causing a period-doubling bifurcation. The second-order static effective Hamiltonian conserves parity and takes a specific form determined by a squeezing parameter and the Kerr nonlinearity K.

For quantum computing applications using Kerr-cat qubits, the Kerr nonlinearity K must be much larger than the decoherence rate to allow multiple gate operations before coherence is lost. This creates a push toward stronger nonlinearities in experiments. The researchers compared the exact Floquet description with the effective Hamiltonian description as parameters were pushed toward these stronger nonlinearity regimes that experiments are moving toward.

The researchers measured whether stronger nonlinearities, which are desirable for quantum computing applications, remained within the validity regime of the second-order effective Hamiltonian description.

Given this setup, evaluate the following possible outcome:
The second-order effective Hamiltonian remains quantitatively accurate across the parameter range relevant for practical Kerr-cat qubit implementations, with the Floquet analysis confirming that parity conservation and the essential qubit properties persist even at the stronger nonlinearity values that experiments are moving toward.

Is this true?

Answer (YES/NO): NO